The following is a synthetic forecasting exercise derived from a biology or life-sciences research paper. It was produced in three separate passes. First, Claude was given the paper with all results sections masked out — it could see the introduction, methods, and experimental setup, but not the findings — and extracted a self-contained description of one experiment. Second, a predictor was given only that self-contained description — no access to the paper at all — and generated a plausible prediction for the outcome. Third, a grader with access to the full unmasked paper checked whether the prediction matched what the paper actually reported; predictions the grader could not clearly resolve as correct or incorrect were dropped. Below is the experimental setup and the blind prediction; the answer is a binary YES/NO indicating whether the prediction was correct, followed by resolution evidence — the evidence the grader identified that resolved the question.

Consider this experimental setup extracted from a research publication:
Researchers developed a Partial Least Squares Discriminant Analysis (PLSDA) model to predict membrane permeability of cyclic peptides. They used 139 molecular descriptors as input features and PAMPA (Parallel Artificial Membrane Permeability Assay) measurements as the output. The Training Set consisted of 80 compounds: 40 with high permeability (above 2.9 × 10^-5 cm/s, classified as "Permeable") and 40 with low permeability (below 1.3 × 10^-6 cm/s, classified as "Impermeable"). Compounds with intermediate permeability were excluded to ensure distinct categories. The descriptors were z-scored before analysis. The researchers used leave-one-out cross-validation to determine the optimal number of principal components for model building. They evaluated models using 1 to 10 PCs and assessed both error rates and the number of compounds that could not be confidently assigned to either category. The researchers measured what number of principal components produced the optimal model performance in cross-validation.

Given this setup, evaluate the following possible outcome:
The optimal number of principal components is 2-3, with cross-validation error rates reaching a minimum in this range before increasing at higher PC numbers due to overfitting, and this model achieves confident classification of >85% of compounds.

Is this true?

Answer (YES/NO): NO